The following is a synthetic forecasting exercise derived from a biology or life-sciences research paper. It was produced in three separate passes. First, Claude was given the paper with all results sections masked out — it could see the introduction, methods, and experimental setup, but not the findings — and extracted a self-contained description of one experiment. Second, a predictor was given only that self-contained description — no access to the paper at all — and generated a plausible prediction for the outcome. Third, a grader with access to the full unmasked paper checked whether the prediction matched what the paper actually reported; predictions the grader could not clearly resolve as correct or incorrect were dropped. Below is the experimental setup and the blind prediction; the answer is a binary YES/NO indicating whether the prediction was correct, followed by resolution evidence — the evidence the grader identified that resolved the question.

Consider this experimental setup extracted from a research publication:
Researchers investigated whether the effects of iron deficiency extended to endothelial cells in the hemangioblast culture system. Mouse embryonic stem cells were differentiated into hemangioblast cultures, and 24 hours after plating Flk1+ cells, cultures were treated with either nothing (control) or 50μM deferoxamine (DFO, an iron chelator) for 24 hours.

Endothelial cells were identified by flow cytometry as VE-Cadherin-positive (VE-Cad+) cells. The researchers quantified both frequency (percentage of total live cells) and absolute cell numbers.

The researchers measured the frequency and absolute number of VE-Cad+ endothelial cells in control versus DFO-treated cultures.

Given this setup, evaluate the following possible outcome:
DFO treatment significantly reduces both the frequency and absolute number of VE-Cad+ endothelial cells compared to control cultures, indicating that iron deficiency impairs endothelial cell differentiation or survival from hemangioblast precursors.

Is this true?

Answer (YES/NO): NO